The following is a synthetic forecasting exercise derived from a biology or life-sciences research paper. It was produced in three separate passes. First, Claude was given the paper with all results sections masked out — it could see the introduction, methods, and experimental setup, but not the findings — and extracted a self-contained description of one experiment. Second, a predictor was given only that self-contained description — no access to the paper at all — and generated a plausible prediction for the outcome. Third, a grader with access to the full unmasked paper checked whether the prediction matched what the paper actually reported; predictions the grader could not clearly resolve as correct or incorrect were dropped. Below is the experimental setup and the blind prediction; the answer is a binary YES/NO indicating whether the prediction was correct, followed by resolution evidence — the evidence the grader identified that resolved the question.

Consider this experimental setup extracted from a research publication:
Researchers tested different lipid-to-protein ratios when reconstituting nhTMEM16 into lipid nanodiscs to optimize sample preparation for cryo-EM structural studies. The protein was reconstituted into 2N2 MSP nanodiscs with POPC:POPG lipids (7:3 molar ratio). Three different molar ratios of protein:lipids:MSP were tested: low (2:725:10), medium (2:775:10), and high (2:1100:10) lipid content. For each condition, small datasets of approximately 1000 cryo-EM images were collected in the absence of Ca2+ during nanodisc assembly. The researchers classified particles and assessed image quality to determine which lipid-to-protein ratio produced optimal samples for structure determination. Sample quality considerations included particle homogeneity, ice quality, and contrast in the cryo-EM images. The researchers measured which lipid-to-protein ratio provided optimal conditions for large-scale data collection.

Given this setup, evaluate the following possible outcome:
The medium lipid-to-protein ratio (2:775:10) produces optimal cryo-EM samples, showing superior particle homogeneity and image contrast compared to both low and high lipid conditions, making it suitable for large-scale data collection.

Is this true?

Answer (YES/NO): NO